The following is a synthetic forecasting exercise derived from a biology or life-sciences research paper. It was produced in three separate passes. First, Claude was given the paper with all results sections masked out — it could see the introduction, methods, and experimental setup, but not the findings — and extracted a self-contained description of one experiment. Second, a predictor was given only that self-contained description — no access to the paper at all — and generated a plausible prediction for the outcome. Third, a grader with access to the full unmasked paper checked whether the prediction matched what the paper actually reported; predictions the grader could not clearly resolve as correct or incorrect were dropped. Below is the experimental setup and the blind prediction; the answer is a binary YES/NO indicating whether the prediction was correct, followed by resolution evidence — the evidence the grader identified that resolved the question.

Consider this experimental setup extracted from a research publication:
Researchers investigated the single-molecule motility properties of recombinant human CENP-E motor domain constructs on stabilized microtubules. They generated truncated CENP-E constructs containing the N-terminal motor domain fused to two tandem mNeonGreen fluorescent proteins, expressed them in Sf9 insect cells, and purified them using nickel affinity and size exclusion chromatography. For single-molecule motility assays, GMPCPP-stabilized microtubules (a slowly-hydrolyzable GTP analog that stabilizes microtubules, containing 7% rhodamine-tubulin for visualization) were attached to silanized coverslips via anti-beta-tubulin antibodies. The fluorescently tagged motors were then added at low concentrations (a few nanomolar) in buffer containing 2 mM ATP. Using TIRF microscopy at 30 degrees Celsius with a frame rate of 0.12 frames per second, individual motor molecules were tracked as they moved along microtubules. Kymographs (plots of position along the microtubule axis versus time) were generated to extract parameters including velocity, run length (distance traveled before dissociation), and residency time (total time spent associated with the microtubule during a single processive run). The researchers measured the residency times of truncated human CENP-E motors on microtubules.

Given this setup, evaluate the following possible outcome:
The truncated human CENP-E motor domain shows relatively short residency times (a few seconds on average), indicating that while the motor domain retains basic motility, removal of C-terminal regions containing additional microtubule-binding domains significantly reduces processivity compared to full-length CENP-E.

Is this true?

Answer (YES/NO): YES